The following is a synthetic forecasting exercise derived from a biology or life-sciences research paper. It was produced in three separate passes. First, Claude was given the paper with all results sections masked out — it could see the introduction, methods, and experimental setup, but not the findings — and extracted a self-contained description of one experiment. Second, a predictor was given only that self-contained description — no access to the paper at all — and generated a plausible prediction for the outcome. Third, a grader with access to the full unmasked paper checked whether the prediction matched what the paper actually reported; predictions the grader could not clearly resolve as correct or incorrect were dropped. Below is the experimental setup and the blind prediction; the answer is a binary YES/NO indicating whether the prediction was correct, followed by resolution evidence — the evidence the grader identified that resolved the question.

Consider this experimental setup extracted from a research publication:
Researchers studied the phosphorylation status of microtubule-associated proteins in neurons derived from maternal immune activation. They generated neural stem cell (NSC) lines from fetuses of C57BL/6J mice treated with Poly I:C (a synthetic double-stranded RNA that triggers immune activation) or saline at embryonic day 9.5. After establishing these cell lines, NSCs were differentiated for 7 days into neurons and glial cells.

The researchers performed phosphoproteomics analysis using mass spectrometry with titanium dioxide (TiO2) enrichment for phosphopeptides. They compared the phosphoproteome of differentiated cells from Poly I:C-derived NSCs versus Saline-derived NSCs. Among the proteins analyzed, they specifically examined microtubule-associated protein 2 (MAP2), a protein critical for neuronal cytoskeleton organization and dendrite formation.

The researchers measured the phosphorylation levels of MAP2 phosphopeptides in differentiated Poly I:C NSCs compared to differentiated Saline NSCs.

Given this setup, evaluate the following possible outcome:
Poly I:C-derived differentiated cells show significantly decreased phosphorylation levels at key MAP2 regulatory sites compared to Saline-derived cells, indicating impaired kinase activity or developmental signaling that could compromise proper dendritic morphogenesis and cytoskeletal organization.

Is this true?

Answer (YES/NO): NO